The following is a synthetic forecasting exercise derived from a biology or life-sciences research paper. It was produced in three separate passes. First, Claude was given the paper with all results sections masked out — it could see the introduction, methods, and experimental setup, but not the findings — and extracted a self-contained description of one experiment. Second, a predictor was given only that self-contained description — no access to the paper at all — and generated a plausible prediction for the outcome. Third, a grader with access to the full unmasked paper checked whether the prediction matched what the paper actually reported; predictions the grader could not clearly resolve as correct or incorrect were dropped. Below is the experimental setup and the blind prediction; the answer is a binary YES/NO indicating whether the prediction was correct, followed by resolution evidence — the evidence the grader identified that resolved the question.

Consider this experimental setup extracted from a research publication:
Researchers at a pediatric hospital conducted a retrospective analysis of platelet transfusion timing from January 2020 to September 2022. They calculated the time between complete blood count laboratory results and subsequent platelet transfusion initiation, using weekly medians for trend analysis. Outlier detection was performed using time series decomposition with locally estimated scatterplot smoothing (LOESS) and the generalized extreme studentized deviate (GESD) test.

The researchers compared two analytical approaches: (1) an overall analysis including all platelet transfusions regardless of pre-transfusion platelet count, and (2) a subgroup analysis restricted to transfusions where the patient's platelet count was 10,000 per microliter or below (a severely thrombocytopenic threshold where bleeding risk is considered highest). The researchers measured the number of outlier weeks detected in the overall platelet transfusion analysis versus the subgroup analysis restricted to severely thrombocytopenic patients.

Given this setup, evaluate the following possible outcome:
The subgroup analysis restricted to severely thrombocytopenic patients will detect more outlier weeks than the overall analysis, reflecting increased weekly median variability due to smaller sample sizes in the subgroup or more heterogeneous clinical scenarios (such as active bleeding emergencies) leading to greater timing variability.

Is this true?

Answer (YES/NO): YES